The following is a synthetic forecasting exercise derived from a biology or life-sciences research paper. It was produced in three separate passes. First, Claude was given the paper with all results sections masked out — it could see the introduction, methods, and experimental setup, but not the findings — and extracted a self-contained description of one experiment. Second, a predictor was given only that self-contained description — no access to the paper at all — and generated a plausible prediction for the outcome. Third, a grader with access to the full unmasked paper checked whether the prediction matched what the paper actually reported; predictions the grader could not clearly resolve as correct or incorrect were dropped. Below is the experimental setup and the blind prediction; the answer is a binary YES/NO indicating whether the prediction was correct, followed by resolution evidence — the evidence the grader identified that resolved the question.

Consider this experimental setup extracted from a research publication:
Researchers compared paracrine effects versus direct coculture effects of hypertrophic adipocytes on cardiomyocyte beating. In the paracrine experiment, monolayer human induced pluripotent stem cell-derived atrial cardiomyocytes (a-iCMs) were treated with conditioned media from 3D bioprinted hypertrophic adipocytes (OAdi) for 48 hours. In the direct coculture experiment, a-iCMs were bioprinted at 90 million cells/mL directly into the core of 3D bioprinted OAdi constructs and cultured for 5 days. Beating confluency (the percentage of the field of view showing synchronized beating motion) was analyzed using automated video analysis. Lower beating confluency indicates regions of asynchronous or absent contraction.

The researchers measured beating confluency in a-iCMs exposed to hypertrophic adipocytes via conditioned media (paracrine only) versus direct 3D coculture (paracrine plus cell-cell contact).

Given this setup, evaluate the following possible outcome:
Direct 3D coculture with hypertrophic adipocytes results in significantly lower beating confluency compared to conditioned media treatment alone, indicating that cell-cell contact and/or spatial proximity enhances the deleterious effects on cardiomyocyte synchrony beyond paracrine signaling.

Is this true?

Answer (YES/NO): YES